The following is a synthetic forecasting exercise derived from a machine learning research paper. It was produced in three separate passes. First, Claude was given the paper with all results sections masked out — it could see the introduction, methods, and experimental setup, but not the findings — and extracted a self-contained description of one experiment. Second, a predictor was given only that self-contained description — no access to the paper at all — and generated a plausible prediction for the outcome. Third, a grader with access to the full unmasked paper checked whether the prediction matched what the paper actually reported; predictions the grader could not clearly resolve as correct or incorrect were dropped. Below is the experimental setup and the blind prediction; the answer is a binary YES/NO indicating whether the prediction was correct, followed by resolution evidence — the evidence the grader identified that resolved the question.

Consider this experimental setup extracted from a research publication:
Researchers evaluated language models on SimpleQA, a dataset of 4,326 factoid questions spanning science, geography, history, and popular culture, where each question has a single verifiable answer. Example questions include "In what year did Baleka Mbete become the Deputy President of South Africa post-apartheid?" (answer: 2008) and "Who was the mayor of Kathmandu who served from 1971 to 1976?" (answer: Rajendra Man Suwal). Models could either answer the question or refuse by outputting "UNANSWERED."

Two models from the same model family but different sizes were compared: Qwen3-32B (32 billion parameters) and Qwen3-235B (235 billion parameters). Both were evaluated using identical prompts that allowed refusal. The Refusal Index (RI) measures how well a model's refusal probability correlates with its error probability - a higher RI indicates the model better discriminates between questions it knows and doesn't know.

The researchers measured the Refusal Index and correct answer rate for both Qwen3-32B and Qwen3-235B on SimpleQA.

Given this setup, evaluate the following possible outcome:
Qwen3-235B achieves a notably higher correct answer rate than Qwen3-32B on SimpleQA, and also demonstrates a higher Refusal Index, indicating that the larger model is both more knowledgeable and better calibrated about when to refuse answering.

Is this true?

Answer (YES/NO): NO